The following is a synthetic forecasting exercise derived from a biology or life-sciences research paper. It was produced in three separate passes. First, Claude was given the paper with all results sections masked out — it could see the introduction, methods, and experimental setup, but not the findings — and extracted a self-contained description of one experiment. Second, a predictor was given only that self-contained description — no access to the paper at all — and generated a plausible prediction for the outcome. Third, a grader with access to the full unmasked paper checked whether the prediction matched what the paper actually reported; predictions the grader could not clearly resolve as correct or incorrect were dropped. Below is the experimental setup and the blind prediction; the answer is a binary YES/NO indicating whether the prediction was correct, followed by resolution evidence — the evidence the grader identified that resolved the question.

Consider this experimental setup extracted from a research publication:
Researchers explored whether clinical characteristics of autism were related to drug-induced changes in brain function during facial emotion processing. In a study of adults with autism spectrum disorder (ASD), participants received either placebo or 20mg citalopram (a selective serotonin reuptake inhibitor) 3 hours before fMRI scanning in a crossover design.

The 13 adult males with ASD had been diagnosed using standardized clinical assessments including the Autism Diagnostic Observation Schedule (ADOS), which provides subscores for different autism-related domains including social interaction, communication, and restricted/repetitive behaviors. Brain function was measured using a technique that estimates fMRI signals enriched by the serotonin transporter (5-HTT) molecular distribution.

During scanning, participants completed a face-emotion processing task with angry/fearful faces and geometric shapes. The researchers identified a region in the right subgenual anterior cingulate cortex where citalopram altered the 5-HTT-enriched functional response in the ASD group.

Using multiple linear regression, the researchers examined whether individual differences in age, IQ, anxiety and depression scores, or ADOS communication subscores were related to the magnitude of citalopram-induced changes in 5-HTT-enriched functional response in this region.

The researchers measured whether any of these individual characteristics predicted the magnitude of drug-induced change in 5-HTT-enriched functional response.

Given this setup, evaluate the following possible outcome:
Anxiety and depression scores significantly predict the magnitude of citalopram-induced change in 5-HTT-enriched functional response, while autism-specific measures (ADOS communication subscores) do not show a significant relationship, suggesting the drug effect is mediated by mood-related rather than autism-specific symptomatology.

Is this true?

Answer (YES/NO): NO